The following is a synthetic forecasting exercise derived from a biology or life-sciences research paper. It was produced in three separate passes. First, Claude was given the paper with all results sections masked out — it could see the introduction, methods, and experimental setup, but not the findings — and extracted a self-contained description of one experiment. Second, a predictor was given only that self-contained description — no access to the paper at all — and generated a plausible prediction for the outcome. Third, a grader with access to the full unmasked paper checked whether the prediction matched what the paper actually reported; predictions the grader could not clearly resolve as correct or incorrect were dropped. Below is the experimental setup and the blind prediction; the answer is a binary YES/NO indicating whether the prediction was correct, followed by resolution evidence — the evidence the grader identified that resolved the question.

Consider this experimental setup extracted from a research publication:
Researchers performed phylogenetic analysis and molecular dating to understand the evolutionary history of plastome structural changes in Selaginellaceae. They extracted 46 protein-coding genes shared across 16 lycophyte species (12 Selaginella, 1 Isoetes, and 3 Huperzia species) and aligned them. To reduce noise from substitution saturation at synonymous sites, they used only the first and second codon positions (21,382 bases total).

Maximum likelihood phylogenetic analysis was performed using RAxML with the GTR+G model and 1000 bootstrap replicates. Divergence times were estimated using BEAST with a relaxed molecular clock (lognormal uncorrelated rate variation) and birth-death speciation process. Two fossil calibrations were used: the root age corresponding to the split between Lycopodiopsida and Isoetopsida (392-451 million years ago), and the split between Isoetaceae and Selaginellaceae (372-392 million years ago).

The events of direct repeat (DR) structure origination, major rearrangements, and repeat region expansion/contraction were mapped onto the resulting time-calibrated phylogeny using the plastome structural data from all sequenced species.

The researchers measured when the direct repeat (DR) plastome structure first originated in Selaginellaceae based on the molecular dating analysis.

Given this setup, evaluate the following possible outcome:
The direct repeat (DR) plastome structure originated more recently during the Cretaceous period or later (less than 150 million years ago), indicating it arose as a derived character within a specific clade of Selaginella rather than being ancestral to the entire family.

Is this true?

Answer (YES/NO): NO